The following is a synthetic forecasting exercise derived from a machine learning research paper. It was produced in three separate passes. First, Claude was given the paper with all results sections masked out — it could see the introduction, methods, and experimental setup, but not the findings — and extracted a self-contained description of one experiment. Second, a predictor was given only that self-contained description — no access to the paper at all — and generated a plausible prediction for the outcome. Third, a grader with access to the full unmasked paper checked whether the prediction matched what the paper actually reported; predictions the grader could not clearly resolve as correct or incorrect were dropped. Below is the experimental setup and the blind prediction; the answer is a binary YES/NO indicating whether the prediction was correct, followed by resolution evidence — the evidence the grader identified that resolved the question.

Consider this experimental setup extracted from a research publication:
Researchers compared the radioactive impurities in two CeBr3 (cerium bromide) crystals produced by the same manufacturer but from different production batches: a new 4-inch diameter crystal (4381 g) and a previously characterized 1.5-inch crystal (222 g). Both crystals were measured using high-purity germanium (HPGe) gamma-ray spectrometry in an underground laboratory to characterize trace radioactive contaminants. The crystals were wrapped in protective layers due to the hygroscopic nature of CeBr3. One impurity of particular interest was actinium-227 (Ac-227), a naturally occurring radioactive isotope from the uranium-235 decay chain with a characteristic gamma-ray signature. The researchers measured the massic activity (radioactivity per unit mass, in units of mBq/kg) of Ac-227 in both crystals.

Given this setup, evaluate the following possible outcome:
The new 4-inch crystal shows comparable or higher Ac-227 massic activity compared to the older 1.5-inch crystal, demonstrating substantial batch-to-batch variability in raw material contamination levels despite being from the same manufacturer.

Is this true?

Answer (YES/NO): NO